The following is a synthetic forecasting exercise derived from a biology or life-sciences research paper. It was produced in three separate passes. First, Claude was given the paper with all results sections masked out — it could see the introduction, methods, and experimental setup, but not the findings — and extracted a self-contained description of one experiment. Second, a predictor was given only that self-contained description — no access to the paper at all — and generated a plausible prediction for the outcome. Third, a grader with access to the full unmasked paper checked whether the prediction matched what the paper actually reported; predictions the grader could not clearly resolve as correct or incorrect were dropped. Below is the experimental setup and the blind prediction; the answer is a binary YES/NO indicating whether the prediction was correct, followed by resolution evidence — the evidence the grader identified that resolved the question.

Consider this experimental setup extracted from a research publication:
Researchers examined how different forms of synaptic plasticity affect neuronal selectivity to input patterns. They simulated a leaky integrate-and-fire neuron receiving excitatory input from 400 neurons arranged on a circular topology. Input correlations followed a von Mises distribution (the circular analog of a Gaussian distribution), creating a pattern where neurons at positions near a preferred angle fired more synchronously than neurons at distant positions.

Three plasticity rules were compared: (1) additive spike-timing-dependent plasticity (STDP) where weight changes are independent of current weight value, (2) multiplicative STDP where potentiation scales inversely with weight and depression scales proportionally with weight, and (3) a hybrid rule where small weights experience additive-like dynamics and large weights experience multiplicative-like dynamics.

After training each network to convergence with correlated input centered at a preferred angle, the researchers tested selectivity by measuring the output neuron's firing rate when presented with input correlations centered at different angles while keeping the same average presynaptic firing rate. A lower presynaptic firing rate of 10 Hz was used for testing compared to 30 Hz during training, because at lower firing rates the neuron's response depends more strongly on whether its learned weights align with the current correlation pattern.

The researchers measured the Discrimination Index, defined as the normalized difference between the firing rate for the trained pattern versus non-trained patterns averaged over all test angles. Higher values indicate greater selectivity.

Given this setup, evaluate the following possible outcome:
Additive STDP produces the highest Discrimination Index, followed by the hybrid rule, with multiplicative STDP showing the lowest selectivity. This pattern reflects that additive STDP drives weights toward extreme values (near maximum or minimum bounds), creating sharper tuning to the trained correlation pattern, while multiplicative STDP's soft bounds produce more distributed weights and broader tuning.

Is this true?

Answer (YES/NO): NO